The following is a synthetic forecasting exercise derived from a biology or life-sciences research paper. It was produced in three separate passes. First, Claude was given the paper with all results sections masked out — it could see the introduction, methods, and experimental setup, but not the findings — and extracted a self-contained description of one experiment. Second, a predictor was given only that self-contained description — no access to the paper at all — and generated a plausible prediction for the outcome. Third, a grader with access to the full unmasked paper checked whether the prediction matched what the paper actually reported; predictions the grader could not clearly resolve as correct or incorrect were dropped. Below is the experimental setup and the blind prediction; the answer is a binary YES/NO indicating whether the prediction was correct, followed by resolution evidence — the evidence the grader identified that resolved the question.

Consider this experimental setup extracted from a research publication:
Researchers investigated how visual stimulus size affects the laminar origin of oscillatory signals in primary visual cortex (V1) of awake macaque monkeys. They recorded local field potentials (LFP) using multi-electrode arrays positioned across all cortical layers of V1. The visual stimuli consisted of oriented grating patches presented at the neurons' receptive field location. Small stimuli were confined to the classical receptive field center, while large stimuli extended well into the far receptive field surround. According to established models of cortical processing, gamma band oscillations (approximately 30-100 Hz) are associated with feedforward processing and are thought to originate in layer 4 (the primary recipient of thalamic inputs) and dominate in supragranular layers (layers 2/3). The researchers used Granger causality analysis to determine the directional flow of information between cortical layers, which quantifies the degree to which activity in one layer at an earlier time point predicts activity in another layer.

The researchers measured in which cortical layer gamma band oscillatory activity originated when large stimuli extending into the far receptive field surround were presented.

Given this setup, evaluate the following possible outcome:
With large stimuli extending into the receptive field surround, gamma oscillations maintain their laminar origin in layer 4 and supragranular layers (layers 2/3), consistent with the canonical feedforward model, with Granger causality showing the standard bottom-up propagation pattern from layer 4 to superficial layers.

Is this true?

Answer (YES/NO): NO